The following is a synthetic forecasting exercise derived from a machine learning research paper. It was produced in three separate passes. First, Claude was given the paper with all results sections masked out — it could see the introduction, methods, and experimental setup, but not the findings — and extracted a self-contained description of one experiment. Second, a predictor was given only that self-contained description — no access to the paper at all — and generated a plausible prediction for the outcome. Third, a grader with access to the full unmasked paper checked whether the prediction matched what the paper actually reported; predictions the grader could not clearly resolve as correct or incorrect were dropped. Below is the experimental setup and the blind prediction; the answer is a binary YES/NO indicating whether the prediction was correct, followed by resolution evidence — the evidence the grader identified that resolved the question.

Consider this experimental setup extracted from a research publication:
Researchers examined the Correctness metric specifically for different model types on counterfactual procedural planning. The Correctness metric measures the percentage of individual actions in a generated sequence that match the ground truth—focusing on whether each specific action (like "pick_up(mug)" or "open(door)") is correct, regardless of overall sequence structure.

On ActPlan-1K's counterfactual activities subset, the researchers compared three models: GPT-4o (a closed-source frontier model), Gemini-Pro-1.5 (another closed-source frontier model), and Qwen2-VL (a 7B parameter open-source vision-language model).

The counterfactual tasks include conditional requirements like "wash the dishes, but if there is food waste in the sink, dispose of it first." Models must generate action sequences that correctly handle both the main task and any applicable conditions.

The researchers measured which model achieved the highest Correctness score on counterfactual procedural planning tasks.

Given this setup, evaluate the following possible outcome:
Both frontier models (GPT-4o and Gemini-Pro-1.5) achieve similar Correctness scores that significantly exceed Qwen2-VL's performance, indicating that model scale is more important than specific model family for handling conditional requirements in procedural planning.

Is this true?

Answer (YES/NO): NO